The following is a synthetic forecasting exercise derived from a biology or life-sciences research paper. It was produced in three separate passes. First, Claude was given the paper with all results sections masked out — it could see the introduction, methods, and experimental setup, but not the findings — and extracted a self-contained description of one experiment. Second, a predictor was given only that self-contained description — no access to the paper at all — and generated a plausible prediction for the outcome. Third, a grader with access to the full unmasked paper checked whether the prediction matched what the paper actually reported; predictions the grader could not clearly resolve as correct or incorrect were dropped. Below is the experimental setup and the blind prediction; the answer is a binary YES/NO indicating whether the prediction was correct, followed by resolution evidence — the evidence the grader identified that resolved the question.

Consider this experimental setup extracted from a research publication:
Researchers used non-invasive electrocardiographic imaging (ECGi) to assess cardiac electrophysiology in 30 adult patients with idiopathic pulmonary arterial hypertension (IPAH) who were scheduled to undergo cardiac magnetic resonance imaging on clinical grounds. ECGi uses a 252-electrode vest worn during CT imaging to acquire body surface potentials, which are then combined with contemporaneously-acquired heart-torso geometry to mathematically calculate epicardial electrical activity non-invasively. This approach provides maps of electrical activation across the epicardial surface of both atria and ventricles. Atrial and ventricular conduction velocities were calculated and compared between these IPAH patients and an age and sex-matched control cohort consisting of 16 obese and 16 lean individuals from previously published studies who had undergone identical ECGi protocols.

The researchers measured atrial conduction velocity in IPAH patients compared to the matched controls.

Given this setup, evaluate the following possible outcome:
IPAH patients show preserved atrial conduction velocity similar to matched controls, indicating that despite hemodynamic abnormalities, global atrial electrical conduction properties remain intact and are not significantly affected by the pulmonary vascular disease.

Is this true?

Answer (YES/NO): NO